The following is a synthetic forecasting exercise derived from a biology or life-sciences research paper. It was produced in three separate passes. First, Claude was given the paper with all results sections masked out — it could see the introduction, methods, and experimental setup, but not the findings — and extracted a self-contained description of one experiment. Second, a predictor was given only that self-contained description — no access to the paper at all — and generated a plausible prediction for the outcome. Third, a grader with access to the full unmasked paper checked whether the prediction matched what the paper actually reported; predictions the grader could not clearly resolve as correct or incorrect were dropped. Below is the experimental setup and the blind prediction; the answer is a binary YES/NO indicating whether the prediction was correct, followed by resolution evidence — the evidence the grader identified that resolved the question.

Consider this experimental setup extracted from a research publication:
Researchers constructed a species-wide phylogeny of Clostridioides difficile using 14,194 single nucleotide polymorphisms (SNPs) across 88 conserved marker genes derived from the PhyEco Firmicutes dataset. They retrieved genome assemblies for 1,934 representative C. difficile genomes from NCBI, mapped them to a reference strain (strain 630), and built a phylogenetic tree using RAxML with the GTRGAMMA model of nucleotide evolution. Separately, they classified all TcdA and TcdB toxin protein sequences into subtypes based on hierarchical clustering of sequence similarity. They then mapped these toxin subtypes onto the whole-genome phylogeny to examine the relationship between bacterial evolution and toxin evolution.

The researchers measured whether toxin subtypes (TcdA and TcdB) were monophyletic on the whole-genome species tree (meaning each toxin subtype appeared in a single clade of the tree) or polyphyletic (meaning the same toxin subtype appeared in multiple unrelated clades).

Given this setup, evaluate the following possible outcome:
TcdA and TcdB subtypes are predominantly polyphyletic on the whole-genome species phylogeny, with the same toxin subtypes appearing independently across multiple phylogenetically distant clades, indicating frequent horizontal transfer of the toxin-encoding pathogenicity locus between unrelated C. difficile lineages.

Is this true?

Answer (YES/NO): NO